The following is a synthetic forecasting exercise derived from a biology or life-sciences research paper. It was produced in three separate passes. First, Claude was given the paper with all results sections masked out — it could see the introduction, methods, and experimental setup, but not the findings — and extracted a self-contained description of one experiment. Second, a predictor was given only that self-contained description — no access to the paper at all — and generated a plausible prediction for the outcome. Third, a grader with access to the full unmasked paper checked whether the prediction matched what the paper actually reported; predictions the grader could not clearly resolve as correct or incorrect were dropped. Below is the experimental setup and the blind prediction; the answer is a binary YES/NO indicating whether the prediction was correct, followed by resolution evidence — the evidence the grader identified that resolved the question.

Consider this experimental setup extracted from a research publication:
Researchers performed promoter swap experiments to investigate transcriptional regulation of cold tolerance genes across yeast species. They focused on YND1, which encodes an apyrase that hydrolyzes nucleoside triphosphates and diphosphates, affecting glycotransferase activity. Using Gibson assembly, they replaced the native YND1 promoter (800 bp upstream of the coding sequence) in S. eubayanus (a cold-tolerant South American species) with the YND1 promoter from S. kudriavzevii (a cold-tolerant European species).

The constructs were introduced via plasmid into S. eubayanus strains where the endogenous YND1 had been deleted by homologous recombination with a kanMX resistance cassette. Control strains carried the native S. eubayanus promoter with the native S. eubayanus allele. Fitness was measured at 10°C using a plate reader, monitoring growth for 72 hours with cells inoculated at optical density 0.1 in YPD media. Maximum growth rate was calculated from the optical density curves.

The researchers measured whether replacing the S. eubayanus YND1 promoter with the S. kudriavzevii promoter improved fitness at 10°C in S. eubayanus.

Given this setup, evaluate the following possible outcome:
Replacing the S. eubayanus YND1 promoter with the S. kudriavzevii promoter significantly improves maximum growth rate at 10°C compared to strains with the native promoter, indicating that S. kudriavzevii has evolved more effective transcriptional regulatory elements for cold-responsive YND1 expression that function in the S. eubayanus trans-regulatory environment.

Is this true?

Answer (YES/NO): YES